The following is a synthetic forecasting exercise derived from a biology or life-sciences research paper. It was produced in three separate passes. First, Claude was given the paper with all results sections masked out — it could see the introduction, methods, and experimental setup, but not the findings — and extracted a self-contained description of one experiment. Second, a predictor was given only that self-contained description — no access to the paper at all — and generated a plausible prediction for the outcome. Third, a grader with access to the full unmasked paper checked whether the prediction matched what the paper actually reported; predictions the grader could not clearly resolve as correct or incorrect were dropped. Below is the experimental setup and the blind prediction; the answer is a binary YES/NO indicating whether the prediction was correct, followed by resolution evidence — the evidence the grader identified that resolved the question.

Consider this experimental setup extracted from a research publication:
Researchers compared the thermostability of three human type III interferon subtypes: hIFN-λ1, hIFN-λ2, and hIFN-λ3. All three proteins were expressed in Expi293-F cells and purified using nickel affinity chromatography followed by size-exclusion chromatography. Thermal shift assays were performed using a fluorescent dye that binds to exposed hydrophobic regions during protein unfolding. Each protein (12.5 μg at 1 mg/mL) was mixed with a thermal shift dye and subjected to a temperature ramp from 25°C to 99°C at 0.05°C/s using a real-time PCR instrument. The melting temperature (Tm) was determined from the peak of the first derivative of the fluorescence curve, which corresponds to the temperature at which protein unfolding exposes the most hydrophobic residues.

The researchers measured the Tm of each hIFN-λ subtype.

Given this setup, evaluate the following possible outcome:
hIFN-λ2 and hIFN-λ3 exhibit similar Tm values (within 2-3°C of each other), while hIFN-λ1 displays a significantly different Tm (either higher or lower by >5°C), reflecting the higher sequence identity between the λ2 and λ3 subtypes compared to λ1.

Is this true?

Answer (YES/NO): NO